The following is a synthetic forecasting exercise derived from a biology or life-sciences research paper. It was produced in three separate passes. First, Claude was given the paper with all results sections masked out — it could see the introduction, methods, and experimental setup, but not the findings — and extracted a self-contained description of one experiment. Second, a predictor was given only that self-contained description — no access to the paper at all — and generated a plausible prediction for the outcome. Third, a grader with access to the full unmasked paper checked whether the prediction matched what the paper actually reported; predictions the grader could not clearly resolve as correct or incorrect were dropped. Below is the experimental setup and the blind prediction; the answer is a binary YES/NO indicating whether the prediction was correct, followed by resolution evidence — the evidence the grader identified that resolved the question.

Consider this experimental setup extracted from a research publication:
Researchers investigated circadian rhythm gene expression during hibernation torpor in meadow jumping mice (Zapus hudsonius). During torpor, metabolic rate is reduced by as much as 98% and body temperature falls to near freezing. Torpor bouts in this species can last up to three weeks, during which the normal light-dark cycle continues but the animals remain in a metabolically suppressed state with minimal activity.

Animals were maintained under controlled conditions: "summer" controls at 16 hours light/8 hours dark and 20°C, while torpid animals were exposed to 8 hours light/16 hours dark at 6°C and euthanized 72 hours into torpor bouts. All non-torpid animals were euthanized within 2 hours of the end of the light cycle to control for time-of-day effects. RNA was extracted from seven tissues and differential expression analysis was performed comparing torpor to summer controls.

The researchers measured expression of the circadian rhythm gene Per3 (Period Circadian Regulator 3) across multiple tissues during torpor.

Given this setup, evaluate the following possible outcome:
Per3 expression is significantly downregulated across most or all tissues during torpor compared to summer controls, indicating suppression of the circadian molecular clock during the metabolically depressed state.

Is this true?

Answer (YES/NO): YES